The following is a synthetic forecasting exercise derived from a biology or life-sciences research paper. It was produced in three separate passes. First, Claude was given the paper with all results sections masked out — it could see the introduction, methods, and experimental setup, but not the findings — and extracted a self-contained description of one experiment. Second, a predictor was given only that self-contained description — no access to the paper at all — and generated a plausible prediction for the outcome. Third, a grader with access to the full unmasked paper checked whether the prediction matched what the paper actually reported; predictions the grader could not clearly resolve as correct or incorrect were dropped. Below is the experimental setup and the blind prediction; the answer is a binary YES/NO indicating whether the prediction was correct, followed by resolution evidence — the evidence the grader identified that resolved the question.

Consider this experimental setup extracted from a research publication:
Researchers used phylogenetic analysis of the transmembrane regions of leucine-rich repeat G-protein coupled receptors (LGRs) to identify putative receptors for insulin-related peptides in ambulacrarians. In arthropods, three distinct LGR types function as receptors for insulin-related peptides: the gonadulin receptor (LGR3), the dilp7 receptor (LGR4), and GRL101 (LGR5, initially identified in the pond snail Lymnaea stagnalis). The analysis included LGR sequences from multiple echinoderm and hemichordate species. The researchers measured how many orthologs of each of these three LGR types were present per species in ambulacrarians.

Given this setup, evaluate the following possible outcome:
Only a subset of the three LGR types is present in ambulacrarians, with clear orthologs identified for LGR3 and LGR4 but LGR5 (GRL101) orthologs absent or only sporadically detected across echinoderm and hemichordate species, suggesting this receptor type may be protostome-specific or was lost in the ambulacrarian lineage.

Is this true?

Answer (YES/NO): NO